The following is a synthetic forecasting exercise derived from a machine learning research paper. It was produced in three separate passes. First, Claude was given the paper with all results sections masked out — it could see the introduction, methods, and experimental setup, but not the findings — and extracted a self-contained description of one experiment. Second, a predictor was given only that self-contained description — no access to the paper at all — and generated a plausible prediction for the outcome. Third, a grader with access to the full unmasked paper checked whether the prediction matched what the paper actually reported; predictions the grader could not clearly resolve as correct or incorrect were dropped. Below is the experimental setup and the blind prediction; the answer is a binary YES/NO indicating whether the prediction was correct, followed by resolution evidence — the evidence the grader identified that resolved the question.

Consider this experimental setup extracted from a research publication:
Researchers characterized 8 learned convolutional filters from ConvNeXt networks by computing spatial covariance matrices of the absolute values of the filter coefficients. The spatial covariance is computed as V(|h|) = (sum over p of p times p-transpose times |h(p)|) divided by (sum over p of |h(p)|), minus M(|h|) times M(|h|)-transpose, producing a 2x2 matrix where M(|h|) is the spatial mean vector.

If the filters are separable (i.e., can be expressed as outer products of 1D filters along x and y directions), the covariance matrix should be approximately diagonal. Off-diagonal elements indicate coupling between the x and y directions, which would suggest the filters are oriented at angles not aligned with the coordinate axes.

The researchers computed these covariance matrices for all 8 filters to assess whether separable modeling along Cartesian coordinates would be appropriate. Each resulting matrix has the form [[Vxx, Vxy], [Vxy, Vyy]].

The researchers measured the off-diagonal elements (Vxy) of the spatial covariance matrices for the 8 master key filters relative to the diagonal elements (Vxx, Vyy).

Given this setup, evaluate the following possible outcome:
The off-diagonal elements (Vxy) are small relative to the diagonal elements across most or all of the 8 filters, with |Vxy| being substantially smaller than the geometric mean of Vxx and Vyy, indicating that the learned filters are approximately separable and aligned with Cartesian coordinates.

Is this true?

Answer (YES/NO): YES